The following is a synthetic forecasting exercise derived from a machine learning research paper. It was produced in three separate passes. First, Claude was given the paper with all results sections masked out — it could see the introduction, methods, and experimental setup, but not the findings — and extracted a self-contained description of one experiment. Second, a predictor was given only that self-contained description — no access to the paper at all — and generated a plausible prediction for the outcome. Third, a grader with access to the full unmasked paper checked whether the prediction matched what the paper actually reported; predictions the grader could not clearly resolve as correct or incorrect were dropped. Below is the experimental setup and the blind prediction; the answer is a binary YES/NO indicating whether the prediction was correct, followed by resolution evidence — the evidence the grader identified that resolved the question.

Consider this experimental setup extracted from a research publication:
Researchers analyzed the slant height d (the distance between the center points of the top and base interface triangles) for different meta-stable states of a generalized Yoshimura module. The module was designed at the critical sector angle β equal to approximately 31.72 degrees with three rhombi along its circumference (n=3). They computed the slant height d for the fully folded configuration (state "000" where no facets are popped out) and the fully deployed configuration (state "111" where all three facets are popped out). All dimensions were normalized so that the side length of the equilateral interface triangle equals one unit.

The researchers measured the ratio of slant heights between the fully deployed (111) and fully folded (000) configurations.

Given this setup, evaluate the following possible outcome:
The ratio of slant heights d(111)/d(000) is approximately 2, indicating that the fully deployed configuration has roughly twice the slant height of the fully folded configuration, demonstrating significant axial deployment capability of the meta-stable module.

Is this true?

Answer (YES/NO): NO